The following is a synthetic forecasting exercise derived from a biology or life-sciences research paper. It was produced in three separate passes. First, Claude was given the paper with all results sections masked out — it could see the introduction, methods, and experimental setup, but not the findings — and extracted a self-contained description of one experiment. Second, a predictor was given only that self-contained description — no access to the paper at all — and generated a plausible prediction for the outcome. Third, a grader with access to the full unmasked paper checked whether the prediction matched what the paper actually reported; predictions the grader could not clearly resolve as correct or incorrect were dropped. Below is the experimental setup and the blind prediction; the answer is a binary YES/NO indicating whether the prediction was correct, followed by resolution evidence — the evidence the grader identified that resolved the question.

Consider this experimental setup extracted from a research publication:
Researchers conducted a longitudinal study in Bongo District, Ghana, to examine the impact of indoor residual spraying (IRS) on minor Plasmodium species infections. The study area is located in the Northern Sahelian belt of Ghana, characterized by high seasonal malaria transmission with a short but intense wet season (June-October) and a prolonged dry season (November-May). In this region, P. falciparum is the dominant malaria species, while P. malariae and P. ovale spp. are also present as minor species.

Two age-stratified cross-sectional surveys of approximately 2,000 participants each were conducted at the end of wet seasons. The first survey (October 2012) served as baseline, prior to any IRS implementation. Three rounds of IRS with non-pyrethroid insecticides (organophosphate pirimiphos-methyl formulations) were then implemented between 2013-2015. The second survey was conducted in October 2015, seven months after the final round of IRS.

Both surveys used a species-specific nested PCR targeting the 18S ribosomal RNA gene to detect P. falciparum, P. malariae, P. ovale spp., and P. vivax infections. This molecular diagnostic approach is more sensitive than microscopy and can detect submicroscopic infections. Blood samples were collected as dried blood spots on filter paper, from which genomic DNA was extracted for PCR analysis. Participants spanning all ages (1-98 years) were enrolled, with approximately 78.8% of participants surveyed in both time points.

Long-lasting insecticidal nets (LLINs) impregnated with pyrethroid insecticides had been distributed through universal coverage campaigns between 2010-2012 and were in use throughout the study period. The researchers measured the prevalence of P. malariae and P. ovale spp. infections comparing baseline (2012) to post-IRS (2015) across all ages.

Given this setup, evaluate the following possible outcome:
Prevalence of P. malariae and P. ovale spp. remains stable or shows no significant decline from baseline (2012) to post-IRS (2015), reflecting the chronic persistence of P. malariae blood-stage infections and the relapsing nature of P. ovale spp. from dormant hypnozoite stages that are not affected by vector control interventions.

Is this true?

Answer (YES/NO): NO